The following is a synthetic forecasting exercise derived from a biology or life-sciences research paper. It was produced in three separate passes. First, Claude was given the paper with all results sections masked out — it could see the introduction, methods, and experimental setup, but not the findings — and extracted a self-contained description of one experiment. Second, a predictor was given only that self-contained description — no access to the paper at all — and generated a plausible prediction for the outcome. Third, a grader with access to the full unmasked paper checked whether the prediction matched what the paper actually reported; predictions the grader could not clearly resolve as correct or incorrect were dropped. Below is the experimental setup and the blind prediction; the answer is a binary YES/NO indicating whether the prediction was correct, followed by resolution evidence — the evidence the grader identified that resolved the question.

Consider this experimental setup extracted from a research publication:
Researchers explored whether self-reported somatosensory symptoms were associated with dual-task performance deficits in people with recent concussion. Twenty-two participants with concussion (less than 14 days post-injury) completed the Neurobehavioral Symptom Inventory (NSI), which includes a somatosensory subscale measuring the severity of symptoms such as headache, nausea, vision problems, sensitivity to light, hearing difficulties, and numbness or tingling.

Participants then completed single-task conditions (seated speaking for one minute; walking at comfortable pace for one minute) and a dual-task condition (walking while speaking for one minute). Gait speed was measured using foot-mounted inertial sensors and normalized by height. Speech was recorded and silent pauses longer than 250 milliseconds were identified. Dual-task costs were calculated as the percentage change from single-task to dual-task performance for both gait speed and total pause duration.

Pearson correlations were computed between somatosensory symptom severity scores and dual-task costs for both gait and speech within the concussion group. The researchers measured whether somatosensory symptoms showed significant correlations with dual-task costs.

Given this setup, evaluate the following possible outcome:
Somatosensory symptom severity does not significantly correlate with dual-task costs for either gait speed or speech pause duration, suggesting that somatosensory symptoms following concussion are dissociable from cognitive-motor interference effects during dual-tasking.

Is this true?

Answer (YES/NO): NO